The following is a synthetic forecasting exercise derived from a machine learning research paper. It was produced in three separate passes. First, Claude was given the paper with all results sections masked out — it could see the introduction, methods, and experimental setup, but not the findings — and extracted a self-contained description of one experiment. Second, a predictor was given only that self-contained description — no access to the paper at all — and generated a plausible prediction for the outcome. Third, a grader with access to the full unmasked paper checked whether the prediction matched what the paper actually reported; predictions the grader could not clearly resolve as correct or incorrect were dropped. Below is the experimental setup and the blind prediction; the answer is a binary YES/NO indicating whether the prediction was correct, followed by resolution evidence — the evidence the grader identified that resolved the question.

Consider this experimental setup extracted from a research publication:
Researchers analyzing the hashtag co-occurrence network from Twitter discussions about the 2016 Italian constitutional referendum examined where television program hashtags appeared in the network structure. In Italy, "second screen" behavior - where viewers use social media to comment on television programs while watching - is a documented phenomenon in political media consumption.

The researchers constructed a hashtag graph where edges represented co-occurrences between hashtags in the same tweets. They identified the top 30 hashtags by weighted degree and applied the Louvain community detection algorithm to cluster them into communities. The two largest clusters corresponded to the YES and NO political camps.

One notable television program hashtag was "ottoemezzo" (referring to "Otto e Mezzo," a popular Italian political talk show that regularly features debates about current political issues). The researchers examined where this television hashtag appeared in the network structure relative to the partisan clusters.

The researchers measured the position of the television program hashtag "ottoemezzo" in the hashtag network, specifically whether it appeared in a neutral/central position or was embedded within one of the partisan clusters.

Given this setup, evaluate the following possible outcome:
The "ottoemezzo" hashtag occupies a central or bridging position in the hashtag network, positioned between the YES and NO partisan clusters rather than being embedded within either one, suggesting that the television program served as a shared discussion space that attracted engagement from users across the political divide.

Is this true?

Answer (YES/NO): NO